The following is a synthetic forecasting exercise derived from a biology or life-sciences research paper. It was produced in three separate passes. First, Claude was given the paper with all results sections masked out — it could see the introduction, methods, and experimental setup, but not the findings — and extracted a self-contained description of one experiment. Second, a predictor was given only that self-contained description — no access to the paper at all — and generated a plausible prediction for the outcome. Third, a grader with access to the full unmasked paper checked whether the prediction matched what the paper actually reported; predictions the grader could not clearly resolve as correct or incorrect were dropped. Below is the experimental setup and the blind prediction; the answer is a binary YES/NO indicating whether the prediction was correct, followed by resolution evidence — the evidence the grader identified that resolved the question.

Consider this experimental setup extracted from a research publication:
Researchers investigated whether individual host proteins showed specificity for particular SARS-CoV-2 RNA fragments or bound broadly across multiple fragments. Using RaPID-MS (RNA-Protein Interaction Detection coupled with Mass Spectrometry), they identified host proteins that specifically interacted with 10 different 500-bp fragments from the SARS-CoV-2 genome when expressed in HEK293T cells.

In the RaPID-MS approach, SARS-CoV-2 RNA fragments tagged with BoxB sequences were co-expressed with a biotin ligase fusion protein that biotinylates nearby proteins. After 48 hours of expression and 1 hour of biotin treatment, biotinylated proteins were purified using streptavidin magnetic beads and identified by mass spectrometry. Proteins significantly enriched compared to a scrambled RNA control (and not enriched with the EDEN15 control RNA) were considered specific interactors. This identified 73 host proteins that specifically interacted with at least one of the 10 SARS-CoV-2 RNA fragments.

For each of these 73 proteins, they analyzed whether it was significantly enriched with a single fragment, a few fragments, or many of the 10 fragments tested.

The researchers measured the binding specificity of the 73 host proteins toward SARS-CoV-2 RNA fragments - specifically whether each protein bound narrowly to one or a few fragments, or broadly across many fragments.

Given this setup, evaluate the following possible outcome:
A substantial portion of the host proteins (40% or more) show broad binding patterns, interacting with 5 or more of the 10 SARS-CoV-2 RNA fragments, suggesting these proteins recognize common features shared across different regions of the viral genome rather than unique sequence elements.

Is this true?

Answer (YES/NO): NO